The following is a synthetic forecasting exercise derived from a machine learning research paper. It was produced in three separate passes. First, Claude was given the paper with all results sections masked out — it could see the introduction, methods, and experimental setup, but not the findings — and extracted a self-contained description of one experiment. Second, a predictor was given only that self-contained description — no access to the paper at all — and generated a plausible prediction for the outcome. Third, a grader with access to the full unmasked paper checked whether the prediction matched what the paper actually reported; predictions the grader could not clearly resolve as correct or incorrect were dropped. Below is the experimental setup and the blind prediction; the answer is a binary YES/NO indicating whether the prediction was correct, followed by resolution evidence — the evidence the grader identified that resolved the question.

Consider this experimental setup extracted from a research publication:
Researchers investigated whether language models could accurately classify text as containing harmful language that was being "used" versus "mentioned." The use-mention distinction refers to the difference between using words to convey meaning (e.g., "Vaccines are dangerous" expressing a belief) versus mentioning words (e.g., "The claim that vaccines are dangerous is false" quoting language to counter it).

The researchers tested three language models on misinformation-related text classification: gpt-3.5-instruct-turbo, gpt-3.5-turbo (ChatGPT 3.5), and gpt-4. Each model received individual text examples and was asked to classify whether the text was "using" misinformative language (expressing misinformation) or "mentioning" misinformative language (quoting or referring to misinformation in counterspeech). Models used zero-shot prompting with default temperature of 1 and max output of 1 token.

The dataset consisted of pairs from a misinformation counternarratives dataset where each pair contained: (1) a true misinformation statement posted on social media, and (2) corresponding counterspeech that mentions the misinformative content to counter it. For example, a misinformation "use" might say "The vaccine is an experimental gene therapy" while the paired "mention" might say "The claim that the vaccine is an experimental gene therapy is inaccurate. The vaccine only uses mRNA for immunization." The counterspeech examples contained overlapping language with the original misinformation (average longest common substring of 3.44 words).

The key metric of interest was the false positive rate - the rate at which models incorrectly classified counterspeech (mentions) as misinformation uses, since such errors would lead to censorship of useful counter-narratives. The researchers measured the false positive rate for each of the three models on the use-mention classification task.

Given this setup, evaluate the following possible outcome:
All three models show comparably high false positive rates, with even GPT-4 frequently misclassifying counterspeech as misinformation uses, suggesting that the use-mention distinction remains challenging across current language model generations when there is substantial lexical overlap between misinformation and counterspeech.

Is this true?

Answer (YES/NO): NO